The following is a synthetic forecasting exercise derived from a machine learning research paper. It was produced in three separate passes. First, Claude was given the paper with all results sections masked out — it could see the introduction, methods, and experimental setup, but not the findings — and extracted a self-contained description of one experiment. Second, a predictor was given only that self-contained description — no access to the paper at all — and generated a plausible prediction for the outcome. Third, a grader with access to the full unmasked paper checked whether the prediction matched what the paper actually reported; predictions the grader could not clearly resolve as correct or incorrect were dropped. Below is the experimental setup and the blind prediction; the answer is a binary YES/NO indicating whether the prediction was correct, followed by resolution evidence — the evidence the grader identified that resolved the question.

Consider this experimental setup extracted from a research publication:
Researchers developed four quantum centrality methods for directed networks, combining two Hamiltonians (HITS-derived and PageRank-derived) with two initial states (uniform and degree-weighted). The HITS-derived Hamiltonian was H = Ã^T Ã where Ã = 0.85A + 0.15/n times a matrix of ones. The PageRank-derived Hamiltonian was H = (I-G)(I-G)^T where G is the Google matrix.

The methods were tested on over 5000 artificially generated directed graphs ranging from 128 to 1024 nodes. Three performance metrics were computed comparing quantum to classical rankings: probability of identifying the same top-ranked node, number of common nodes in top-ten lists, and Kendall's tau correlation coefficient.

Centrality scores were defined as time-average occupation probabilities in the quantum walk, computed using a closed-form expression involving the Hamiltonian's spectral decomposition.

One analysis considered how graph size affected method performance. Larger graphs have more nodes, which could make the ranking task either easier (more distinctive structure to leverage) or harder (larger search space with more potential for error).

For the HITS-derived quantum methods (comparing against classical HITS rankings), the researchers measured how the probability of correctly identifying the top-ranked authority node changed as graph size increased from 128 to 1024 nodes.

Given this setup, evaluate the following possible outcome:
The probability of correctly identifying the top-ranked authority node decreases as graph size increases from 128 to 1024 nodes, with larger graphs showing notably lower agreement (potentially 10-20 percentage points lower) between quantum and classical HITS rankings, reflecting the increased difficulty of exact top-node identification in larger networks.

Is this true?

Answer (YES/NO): NO